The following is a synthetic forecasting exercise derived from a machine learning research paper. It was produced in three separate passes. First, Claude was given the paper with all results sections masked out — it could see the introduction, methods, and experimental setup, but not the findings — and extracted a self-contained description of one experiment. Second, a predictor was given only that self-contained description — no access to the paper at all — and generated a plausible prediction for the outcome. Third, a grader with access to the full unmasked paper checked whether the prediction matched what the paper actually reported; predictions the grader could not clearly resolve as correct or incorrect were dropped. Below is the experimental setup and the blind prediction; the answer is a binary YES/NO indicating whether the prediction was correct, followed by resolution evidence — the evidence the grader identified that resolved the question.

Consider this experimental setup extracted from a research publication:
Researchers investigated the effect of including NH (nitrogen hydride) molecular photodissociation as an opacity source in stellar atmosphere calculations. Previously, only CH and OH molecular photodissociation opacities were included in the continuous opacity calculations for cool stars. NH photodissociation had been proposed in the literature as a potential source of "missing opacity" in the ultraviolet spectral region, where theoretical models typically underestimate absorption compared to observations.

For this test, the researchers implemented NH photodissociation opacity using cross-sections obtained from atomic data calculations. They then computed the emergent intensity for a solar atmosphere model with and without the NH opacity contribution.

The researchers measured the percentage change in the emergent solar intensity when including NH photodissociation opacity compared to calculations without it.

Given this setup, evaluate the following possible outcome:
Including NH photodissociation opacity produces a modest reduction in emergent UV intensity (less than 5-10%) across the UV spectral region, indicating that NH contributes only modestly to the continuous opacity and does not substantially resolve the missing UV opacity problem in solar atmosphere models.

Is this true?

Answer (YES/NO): NO